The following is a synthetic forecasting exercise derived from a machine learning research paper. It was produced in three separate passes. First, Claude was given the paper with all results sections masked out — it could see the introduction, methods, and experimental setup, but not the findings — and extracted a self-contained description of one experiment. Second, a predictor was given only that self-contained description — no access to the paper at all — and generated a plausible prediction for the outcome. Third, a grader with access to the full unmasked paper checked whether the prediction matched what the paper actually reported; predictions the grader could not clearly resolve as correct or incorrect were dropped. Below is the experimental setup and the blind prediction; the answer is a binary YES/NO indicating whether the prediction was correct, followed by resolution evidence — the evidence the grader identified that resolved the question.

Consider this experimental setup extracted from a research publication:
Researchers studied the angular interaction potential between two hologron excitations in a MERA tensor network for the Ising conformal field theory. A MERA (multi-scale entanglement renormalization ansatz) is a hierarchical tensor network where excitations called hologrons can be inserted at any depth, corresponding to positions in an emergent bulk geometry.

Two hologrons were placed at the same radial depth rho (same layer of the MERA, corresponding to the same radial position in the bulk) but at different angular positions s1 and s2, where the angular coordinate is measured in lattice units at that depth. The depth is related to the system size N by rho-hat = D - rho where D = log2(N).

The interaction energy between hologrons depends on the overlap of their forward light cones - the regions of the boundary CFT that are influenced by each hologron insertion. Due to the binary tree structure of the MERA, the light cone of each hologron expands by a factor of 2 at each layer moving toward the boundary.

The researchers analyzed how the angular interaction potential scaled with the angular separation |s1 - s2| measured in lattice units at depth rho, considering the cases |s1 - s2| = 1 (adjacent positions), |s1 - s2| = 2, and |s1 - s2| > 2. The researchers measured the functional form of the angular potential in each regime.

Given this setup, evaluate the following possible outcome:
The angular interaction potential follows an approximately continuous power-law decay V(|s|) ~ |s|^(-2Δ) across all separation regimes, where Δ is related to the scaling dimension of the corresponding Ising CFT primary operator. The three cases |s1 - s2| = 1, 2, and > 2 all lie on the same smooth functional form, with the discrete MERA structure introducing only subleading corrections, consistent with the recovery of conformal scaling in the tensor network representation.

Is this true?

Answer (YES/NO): NO